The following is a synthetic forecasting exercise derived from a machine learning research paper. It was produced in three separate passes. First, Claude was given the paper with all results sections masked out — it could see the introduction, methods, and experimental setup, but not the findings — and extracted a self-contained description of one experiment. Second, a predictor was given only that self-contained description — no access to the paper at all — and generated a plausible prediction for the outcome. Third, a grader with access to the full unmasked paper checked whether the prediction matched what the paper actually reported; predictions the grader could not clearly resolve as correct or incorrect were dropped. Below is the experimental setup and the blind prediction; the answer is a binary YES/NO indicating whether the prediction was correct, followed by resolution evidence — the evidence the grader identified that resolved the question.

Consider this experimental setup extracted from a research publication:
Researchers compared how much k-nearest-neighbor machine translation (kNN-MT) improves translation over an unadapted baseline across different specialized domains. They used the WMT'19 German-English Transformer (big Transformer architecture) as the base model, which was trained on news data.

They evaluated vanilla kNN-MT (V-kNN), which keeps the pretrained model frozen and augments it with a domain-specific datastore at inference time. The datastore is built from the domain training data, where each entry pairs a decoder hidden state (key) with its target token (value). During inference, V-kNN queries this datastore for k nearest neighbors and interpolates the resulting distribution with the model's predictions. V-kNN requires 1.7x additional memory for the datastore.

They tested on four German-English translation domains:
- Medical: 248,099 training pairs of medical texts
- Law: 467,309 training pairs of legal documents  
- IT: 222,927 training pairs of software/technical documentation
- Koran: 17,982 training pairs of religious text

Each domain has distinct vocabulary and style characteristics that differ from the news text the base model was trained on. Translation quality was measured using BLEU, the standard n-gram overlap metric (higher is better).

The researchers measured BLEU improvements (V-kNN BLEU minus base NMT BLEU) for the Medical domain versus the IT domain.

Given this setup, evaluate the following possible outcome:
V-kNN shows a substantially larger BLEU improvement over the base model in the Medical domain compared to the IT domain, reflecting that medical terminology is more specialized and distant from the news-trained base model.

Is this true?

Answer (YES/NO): YES